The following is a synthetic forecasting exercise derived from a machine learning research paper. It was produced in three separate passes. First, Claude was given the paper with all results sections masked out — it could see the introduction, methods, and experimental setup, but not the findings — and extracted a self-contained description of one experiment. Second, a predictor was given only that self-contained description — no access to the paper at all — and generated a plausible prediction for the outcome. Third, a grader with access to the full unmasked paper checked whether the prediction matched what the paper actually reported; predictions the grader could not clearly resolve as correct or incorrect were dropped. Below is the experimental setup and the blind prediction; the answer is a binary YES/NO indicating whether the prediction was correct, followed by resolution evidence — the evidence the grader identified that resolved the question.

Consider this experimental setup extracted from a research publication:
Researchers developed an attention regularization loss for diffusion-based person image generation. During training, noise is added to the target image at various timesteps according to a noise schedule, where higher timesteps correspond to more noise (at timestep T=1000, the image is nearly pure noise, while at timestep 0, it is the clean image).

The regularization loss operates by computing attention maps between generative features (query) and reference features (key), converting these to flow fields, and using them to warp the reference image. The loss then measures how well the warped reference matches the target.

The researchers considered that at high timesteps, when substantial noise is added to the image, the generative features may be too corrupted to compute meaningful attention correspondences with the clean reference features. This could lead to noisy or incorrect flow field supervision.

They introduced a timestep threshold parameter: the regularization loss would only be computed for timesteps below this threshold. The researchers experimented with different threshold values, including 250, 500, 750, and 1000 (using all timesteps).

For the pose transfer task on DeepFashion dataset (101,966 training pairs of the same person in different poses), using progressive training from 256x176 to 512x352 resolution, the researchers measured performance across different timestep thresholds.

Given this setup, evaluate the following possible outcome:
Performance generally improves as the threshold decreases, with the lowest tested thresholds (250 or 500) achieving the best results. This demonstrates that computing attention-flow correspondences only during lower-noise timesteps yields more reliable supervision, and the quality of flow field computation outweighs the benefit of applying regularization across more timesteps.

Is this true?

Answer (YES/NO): NO